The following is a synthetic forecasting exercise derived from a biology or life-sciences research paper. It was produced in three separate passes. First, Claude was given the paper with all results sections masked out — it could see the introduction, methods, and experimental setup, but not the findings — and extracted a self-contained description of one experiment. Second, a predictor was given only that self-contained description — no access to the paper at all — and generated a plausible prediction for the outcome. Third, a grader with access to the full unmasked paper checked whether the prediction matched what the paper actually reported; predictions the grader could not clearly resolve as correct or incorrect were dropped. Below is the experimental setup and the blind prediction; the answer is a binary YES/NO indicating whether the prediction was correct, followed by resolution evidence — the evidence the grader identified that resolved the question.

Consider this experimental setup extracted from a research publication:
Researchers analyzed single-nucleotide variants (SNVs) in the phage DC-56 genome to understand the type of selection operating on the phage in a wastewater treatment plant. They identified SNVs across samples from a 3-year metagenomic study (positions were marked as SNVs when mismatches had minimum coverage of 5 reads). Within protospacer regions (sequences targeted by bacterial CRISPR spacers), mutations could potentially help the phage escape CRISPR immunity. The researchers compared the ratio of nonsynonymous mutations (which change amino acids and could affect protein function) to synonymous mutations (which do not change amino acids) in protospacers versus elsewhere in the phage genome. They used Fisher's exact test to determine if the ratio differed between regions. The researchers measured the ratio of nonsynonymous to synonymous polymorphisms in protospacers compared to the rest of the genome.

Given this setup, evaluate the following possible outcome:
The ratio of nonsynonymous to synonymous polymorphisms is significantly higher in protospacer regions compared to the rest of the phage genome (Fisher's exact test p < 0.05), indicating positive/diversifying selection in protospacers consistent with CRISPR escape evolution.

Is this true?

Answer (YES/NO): NO